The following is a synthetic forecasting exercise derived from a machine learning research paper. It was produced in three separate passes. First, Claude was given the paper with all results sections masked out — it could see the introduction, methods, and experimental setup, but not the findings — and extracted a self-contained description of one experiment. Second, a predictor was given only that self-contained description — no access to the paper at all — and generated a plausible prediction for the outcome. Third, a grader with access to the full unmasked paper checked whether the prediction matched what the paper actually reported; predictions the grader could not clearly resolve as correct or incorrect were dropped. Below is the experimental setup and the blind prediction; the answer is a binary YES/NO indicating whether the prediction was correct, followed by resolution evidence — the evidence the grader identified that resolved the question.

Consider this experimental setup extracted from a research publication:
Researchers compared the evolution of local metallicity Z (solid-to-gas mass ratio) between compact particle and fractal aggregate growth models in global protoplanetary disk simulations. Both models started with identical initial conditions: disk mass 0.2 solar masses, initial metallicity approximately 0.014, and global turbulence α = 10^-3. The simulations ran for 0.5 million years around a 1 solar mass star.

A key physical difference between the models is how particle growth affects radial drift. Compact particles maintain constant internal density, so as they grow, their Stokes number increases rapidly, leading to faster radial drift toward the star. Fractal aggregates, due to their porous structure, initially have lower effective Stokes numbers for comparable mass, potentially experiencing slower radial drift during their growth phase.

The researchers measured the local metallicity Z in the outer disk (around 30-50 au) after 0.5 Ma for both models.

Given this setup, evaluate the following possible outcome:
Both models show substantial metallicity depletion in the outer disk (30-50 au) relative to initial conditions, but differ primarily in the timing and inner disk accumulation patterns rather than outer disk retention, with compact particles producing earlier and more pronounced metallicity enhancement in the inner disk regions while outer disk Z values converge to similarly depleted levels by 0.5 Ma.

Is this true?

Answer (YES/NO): NO